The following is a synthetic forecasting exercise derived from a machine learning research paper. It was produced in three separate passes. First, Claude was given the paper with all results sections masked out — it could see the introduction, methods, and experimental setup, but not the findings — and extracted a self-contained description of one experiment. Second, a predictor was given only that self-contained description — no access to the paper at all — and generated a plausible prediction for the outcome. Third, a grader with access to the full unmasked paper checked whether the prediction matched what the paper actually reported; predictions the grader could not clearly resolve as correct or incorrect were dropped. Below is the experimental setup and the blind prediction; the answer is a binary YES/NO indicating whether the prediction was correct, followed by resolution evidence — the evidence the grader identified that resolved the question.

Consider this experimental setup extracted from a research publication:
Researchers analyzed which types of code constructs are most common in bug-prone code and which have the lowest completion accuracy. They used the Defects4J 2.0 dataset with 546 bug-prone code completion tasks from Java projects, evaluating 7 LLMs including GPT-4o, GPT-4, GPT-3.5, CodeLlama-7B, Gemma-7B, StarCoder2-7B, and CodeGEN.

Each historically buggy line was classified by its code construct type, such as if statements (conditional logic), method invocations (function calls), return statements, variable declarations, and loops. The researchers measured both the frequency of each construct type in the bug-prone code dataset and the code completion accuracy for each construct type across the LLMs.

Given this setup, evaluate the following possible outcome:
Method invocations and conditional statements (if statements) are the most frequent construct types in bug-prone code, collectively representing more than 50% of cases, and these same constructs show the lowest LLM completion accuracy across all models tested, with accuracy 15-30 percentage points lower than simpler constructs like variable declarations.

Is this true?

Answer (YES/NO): NO